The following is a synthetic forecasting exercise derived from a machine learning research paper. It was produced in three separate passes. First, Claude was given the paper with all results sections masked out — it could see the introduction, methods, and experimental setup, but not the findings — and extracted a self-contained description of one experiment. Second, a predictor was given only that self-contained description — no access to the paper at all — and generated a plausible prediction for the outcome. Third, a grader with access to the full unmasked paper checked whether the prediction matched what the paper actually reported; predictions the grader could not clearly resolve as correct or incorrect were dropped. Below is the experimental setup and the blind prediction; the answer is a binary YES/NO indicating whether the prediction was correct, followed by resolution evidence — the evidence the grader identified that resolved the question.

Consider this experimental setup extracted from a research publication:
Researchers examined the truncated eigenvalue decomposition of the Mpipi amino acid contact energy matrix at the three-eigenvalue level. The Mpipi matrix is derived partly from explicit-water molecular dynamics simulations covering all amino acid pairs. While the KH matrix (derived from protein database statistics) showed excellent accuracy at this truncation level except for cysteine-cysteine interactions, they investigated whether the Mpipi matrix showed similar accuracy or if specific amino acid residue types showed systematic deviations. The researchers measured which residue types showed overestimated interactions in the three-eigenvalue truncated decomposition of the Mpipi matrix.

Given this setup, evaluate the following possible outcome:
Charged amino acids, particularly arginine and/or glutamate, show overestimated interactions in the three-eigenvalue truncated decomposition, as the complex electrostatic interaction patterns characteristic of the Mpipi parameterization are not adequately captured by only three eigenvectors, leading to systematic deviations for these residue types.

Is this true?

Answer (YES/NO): YES